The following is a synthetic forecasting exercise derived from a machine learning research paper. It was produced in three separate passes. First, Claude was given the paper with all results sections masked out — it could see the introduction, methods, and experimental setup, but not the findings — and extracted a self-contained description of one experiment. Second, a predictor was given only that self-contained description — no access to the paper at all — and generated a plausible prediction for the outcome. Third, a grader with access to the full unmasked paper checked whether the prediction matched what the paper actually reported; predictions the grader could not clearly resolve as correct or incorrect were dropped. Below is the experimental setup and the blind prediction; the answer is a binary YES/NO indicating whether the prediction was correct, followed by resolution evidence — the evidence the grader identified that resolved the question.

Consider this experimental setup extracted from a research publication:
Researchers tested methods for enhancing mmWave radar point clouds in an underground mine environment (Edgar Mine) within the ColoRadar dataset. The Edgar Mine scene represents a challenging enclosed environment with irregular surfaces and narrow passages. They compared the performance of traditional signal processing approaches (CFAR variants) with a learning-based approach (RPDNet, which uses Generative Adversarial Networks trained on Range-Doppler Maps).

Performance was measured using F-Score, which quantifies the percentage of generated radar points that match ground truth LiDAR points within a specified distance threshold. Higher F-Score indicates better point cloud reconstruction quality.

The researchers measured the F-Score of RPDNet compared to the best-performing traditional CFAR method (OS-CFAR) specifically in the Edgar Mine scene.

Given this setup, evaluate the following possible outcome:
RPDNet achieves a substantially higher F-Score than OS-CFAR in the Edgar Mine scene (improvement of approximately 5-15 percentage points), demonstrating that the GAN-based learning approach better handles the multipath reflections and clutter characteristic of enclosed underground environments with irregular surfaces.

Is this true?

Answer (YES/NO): NO